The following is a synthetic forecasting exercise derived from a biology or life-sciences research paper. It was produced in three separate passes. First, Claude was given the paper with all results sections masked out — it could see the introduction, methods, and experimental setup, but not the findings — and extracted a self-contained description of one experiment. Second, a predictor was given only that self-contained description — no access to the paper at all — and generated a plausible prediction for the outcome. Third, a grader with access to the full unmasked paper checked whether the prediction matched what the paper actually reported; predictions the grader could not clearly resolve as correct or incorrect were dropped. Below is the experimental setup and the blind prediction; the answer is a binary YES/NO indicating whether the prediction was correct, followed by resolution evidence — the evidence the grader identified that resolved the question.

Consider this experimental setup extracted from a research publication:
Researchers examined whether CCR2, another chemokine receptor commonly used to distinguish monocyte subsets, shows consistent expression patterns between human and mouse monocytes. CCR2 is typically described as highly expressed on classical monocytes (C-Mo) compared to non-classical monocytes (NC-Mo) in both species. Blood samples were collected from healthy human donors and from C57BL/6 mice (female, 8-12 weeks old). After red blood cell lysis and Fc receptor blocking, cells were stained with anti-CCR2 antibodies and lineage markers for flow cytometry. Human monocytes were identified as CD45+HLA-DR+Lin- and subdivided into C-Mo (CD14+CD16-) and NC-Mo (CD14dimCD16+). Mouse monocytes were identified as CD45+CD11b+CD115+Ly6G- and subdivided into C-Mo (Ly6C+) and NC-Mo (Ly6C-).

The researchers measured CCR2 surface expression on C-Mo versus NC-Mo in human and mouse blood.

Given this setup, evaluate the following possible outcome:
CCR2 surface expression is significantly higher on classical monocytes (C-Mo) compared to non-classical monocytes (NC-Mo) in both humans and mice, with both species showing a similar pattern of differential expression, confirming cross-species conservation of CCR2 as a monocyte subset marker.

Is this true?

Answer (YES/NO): YES